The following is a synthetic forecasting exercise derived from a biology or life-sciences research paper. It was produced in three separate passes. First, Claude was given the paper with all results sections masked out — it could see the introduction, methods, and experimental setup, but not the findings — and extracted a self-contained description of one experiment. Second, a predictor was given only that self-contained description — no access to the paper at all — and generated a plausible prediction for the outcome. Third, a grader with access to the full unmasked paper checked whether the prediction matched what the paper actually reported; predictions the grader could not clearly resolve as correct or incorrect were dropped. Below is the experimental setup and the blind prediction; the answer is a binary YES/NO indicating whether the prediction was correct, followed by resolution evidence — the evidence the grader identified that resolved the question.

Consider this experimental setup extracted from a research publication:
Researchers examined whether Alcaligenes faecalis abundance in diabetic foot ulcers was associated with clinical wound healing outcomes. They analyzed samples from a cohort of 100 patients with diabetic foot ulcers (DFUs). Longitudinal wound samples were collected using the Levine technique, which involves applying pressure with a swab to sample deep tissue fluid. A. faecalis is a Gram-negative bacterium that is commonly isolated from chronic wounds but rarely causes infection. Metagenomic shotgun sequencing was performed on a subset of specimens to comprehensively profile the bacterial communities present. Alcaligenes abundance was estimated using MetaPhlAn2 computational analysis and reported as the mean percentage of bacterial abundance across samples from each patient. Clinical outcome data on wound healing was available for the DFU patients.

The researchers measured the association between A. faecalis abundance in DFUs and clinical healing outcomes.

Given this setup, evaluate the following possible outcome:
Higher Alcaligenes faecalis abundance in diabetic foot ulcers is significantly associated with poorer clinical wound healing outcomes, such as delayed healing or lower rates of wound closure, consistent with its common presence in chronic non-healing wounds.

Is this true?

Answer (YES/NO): NO